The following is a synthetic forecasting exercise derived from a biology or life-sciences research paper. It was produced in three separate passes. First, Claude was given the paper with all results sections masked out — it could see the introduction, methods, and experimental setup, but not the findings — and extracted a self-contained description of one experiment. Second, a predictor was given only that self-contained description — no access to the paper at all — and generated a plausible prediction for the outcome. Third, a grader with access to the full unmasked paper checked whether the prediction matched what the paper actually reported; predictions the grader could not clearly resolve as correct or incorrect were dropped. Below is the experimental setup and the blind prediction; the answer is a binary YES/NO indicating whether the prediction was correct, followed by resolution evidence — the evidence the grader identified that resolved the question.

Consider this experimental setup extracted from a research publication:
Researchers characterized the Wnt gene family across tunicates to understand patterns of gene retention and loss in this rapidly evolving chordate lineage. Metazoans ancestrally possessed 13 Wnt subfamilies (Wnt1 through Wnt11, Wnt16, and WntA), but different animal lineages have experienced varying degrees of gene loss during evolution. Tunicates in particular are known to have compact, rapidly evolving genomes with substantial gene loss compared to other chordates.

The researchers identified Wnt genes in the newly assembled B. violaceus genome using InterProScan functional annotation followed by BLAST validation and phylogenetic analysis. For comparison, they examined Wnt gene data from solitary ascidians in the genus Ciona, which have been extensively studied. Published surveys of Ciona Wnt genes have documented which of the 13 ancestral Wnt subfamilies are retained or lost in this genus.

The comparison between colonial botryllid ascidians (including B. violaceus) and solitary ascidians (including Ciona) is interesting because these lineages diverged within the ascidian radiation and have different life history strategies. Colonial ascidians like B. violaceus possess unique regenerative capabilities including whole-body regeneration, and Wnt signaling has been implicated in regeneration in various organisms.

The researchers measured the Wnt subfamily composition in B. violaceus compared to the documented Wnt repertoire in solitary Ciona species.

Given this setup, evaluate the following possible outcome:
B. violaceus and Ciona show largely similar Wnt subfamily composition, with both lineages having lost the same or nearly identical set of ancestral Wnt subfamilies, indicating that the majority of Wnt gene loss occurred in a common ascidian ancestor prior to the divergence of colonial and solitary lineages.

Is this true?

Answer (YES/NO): NO